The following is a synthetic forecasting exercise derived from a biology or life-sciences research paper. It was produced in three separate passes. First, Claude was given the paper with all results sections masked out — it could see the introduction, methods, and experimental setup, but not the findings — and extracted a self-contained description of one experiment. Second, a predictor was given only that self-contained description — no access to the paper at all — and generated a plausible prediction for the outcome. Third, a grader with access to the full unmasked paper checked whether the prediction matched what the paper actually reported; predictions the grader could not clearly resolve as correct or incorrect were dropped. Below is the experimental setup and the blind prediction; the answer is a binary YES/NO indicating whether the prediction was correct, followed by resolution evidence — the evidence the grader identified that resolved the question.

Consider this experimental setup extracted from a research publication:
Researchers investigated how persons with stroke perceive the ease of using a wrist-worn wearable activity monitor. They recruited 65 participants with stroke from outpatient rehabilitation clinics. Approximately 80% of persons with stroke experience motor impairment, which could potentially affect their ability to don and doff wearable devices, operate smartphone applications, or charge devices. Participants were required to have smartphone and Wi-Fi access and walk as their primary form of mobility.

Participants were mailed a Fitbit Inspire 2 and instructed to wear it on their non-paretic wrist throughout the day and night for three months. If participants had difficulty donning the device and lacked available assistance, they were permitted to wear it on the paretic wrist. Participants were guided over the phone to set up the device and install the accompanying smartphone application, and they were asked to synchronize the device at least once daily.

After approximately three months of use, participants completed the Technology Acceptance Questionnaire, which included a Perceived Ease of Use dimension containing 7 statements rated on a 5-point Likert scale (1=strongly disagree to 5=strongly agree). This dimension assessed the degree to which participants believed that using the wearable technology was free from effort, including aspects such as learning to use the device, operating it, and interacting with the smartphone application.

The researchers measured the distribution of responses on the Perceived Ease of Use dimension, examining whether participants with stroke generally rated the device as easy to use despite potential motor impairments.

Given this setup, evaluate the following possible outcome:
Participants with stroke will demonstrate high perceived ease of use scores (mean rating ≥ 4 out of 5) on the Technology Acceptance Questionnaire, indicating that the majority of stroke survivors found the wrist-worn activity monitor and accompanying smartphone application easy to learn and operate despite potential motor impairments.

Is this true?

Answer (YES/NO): NO